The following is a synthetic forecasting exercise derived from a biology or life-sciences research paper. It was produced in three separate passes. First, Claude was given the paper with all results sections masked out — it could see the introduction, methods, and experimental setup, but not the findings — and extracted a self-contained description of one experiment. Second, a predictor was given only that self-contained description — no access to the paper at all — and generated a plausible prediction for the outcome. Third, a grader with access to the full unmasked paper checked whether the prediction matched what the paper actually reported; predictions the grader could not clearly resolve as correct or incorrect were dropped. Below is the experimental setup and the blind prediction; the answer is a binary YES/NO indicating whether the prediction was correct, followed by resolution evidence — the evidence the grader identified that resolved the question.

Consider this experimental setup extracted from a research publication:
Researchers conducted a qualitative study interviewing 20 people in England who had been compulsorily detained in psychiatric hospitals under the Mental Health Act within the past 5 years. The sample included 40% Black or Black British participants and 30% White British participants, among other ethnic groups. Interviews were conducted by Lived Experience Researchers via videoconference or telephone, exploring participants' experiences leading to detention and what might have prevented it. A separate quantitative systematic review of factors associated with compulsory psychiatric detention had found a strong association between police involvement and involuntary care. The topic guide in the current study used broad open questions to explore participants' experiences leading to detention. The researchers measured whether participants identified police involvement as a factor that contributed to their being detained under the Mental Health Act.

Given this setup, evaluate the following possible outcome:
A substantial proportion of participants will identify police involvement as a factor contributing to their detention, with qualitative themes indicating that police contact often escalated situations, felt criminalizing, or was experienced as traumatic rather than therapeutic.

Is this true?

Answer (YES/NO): NO